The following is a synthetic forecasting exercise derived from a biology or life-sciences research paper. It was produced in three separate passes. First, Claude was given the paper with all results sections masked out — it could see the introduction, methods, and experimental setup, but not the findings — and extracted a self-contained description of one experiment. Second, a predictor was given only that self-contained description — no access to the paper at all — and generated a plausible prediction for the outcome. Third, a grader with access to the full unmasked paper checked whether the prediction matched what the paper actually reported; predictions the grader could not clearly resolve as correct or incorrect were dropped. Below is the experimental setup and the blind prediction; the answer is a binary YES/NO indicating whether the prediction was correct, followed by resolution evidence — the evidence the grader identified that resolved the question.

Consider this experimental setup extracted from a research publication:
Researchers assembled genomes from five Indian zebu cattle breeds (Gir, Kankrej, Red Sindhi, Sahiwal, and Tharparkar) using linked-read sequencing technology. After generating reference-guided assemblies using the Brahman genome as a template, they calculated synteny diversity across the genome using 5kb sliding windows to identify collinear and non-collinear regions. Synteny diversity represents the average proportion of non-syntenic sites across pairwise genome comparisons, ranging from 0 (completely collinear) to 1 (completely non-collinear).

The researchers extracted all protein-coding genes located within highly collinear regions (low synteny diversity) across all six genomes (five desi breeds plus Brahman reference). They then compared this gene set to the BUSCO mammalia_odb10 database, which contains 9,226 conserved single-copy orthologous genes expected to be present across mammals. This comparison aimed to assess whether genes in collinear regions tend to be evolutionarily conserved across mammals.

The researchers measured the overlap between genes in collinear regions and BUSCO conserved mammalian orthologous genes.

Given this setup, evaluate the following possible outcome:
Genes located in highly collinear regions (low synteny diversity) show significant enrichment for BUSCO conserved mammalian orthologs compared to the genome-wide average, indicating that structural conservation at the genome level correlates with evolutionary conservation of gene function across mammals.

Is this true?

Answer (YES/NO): NO